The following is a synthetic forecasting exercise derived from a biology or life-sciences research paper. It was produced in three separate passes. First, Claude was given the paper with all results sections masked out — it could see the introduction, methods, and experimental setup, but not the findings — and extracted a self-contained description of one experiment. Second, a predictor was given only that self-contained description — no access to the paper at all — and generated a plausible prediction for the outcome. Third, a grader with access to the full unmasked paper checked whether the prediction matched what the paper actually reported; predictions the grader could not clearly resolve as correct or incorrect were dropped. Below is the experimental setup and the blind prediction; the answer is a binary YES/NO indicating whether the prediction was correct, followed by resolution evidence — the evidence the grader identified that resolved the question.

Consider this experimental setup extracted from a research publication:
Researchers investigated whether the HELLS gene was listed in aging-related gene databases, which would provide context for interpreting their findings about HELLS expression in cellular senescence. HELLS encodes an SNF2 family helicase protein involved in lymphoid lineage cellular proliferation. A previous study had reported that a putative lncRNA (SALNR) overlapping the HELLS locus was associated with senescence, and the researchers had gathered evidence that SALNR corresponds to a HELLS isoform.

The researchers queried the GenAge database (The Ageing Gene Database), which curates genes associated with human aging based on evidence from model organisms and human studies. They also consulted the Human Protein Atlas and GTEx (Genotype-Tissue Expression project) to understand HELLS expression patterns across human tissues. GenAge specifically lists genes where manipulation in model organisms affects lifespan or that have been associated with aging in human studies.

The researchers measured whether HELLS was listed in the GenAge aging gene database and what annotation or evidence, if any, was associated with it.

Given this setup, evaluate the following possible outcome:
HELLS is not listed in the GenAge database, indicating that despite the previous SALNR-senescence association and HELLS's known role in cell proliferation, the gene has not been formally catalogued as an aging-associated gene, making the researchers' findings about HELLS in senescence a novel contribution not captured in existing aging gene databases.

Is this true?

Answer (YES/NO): NO